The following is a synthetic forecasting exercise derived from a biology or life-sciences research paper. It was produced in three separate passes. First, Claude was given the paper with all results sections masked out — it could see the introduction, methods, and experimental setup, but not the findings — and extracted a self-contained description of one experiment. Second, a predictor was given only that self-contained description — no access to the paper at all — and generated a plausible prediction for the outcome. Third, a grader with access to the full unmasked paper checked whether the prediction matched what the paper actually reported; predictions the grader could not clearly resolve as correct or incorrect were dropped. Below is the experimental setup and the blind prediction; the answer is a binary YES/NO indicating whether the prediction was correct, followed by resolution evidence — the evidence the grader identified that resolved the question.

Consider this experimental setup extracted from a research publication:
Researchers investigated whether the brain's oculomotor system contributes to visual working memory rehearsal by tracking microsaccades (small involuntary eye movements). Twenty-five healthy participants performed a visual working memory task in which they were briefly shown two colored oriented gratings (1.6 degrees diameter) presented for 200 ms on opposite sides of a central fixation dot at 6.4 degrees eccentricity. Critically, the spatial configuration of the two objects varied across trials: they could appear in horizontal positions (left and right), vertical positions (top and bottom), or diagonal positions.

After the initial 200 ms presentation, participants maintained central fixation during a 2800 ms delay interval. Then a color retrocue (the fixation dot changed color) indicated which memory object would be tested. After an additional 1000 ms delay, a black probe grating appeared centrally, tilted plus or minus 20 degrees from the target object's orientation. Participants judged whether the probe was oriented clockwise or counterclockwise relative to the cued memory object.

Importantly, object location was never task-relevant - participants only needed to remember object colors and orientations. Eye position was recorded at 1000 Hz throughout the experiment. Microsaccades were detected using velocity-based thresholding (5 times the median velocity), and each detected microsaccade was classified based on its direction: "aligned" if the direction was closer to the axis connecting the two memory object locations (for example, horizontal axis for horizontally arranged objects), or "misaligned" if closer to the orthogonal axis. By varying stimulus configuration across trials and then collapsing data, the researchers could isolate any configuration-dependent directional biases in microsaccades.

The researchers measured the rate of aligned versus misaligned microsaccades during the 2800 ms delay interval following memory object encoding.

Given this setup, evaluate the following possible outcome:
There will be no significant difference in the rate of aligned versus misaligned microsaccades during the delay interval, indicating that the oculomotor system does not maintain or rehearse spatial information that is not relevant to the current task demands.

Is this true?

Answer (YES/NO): NO